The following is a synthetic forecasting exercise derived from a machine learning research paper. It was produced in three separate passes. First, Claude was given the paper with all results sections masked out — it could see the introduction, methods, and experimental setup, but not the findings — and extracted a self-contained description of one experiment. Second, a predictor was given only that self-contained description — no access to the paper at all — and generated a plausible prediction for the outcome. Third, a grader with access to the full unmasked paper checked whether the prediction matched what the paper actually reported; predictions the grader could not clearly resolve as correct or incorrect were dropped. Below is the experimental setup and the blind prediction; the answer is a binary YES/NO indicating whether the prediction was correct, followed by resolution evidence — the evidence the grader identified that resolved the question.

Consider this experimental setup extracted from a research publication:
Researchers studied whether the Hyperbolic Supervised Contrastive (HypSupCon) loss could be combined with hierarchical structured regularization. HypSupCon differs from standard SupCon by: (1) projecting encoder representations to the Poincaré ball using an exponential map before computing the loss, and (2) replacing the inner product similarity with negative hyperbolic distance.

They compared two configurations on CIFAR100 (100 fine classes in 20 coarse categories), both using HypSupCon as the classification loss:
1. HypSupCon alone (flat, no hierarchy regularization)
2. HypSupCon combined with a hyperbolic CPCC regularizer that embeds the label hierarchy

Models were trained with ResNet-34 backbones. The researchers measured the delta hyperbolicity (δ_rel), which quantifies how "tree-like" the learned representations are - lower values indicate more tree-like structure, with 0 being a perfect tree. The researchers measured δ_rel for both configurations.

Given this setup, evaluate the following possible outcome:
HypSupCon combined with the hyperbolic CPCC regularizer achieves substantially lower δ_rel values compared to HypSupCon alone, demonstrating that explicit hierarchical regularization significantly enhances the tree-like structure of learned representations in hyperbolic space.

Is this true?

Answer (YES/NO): YES